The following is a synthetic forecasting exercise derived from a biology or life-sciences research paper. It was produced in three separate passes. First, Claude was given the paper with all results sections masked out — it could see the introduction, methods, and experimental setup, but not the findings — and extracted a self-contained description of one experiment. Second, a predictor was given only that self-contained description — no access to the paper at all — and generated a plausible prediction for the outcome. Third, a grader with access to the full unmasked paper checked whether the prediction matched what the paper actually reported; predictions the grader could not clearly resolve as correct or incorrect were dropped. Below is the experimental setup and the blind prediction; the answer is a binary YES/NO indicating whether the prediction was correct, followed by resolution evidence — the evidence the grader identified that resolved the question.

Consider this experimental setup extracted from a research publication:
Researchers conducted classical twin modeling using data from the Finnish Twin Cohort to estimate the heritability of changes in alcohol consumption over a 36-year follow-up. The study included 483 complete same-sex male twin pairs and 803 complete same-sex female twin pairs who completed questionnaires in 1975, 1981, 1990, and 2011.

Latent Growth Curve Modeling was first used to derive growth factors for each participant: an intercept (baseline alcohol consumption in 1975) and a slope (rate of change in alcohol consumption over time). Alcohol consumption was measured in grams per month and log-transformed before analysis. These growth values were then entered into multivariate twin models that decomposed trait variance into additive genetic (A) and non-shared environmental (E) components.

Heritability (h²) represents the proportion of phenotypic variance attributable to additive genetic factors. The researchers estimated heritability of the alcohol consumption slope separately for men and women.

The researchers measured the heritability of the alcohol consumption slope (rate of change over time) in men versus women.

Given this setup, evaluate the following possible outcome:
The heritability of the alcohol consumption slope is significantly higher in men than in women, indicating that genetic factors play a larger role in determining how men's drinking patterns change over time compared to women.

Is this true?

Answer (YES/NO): YES